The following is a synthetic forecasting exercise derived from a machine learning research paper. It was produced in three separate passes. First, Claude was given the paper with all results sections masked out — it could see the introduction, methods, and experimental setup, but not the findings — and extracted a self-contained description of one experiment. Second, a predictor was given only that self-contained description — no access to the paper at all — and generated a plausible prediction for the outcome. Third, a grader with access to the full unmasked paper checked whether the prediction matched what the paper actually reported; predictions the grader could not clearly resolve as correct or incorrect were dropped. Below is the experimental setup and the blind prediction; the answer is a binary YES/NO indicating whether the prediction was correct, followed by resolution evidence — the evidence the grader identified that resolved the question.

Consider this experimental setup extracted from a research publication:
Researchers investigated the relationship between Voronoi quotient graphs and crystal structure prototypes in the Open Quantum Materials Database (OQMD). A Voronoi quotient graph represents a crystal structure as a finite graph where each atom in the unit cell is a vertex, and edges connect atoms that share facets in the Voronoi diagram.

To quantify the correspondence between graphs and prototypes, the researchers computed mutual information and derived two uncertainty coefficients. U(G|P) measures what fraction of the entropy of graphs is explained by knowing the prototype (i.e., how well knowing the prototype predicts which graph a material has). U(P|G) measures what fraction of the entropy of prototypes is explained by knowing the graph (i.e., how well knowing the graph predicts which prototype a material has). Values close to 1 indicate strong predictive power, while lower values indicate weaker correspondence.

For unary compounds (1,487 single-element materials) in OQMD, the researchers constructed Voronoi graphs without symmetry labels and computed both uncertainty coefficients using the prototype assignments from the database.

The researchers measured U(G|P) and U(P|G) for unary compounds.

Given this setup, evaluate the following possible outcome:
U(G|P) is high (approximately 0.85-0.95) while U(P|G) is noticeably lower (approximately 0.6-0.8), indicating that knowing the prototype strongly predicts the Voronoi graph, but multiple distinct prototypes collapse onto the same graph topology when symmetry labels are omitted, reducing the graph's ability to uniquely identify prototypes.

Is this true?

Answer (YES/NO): NO